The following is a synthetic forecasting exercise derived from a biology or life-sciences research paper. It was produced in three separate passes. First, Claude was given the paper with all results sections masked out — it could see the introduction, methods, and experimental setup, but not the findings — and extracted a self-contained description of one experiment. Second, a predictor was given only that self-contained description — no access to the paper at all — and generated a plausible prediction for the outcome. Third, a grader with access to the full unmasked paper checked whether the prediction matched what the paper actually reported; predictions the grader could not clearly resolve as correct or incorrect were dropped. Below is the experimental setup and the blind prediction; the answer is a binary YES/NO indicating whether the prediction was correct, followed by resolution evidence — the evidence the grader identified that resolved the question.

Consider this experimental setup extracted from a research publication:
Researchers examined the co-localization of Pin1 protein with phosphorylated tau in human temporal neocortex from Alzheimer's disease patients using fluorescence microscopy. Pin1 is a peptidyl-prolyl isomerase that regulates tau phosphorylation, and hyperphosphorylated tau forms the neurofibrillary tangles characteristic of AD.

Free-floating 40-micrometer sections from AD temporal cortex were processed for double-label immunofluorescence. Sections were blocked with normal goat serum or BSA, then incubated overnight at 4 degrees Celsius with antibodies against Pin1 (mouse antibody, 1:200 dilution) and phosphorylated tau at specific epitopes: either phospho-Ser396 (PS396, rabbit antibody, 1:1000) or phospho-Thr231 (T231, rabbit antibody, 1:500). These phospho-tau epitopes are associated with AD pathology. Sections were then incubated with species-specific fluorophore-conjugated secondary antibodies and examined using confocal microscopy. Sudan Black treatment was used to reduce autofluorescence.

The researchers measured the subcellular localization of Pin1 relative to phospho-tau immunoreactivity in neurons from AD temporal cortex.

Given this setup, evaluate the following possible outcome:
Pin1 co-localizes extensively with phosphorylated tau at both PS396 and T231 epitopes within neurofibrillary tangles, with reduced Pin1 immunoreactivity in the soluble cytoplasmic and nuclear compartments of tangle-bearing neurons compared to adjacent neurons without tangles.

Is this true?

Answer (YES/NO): NO